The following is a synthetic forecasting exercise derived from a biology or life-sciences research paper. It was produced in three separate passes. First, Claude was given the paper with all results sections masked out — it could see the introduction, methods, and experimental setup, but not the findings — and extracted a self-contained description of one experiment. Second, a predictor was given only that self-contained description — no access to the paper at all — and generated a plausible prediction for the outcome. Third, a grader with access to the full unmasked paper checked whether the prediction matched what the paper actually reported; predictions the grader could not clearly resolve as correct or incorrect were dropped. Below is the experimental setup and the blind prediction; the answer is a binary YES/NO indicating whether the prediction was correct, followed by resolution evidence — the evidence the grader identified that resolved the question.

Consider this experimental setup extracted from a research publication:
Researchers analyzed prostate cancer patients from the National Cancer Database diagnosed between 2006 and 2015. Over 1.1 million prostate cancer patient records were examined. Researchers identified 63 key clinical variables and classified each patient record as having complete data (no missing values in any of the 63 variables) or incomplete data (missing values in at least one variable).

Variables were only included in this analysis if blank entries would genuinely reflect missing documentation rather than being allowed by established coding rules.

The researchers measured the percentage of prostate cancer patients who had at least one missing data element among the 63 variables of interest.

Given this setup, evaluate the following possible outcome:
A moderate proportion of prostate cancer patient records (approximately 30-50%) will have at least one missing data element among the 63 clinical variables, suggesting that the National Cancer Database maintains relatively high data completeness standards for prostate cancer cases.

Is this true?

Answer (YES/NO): YES